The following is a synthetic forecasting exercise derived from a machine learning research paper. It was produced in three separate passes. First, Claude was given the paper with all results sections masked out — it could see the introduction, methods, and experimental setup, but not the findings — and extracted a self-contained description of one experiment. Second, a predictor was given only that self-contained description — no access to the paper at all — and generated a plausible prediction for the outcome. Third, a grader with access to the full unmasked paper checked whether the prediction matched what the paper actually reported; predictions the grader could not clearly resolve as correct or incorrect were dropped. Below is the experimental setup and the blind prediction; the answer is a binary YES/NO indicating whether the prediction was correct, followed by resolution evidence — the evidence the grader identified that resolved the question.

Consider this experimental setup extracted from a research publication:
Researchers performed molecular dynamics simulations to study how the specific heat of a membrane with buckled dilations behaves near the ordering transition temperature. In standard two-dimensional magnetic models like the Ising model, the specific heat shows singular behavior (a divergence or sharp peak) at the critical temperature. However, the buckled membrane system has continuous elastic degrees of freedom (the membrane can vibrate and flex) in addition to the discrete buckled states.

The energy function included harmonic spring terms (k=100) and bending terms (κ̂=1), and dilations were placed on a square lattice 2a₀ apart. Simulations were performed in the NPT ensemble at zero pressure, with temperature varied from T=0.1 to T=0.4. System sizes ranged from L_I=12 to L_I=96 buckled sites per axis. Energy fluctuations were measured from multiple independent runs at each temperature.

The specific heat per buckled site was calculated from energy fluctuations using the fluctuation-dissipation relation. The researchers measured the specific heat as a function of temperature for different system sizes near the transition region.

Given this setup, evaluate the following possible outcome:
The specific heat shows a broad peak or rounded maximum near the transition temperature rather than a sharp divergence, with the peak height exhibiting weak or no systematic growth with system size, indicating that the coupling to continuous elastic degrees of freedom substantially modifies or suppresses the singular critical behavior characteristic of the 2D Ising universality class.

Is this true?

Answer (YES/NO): NO